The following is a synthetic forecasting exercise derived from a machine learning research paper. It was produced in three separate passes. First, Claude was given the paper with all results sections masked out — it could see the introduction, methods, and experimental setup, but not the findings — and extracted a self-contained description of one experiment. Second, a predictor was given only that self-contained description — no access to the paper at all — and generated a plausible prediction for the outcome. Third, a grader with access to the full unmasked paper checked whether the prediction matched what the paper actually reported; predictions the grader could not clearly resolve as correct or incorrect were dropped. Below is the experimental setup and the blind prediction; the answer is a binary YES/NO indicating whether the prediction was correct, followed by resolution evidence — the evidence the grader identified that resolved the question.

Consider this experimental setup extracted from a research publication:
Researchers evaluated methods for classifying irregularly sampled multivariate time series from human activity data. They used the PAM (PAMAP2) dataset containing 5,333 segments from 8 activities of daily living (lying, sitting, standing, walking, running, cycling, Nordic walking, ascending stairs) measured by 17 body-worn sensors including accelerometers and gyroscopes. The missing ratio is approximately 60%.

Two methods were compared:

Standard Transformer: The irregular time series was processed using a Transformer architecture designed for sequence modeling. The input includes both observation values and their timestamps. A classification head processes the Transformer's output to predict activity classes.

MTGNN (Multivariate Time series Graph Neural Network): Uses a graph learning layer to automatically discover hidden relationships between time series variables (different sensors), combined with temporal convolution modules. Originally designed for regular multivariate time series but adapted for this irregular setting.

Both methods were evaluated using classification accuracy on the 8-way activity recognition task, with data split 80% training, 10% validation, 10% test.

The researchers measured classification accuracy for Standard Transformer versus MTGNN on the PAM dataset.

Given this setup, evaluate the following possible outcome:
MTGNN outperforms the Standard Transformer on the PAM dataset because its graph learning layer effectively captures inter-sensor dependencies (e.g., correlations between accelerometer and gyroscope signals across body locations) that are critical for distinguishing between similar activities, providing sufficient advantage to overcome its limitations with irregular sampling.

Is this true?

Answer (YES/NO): NO